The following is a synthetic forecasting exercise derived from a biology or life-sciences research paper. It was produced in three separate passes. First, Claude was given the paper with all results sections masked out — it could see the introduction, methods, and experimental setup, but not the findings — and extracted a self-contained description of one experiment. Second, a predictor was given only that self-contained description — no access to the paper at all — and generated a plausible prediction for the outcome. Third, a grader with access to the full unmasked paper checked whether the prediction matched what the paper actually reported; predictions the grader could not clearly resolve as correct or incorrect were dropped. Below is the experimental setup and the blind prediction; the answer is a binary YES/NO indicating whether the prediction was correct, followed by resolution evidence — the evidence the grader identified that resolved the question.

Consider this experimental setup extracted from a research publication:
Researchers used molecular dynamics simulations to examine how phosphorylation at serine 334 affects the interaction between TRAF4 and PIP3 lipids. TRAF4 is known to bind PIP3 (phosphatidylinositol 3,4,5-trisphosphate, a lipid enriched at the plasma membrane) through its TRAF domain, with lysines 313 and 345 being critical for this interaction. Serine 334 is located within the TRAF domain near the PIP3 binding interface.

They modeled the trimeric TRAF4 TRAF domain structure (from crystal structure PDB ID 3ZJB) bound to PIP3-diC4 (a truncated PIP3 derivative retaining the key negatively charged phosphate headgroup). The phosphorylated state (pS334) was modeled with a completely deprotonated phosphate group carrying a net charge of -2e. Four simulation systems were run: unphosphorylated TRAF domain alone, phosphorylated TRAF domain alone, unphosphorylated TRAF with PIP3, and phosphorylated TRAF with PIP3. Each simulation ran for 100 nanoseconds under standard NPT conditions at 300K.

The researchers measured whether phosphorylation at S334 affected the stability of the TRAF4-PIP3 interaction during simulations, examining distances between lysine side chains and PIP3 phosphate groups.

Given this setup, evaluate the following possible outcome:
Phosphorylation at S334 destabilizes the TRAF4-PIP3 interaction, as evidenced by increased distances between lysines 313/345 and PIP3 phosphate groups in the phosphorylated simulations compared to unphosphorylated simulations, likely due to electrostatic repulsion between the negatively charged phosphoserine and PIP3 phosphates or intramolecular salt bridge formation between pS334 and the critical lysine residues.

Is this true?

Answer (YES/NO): YES